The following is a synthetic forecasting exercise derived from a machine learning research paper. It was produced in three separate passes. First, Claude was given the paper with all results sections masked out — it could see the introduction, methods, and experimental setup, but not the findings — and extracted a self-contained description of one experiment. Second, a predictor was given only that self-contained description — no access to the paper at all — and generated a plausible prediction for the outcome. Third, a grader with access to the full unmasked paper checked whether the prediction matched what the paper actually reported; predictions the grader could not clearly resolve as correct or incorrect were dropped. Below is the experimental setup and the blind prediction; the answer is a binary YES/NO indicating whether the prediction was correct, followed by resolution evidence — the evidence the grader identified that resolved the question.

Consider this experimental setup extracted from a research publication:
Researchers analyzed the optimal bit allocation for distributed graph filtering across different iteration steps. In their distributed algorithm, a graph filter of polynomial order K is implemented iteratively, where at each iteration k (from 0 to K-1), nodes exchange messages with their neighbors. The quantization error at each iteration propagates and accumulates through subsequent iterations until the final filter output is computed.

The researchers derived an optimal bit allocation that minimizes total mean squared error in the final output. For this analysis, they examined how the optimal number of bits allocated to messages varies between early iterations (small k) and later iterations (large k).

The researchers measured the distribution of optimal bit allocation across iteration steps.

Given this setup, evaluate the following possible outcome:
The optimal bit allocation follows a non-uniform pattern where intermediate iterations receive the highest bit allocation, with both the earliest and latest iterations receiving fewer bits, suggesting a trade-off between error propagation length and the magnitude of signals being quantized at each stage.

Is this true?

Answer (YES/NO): NO